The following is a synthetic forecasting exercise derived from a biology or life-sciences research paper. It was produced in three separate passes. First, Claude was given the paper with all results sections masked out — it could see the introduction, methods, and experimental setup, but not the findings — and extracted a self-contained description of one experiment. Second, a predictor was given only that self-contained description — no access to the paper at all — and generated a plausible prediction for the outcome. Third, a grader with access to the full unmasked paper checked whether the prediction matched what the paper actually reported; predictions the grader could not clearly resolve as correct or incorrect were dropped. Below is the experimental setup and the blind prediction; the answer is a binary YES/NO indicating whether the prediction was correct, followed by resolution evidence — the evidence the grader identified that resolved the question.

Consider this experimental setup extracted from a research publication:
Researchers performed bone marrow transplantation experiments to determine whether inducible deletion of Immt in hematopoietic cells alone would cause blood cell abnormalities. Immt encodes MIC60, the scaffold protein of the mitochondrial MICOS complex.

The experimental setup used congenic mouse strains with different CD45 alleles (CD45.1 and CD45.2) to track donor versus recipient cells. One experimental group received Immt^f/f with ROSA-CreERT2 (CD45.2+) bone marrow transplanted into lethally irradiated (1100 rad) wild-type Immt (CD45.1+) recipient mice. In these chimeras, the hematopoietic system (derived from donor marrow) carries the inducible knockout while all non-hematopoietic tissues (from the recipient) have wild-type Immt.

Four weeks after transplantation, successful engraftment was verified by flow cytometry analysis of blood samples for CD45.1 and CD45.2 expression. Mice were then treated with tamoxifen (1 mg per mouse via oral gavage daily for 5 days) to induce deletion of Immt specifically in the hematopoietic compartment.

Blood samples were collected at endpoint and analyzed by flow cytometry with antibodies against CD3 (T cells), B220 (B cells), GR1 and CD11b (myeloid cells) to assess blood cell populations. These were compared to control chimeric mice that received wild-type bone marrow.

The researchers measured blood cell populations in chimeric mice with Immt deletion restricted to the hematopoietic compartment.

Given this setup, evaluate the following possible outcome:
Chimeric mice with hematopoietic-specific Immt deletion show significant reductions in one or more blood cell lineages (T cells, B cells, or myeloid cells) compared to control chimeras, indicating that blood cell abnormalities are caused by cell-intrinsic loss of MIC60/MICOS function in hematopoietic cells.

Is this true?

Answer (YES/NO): YES